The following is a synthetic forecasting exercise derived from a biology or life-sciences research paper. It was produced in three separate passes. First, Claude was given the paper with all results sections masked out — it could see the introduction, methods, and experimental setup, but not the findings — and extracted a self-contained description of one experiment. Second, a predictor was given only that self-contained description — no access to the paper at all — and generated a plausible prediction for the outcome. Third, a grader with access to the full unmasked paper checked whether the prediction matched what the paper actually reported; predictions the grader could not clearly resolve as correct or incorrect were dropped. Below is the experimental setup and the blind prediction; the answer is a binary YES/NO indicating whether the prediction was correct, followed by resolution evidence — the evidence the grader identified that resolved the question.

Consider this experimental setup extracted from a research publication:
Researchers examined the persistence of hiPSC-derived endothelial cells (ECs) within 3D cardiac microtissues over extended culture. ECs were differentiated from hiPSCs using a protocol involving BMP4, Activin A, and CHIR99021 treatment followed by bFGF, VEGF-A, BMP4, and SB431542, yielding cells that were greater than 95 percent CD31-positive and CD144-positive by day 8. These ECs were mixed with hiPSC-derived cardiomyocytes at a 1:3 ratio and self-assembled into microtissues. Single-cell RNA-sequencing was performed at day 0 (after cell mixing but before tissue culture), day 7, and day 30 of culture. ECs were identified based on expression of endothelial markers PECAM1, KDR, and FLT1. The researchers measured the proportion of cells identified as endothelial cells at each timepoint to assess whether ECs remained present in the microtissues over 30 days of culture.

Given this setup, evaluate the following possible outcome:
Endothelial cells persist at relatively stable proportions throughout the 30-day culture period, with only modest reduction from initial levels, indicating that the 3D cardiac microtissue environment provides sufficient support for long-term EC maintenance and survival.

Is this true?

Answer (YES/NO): NO